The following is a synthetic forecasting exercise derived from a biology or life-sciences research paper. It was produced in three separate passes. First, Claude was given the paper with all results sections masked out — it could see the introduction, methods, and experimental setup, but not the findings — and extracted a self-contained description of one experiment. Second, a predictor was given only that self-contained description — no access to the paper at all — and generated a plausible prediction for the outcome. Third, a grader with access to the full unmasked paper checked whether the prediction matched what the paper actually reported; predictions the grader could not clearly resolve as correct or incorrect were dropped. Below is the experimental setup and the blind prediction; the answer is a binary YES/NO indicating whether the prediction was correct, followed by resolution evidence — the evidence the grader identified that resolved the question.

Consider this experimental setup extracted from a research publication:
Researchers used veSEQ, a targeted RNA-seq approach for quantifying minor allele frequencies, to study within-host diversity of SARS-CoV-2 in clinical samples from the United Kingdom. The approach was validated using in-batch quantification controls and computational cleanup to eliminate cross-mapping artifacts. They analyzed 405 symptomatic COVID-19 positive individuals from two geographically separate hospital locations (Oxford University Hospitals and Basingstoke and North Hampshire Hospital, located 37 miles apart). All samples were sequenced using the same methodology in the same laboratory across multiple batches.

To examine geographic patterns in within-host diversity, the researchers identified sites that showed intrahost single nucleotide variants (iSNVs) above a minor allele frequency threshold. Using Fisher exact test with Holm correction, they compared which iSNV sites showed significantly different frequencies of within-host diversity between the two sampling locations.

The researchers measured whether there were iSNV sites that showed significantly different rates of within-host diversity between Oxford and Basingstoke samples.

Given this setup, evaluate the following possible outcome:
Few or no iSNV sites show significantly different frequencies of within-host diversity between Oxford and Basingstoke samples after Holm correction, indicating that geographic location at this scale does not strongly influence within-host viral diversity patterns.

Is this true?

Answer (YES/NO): NO